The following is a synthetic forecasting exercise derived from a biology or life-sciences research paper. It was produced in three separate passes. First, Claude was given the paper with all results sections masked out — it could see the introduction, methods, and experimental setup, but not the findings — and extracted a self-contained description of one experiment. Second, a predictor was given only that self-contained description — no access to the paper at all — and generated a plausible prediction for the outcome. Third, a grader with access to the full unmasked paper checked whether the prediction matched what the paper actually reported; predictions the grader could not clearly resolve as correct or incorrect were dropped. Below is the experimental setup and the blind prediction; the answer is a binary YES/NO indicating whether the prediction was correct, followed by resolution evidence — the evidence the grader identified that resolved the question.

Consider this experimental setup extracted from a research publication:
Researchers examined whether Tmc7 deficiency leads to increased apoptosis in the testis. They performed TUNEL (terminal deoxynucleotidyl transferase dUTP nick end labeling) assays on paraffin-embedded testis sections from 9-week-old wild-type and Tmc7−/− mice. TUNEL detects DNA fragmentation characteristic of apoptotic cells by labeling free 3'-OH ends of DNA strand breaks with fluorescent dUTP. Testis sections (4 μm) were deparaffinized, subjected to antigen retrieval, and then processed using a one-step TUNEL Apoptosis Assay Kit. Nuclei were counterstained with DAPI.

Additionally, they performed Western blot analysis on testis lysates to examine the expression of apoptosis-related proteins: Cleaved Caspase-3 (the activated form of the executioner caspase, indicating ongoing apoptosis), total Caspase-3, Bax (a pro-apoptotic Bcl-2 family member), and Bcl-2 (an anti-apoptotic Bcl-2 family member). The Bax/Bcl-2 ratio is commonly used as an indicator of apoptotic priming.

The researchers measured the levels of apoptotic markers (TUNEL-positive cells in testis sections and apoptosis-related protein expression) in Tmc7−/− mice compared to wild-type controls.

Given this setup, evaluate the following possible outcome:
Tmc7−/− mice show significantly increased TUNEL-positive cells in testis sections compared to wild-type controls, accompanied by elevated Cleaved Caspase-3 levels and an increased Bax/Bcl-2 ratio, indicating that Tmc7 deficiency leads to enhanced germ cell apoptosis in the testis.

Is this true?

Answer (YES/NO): YES